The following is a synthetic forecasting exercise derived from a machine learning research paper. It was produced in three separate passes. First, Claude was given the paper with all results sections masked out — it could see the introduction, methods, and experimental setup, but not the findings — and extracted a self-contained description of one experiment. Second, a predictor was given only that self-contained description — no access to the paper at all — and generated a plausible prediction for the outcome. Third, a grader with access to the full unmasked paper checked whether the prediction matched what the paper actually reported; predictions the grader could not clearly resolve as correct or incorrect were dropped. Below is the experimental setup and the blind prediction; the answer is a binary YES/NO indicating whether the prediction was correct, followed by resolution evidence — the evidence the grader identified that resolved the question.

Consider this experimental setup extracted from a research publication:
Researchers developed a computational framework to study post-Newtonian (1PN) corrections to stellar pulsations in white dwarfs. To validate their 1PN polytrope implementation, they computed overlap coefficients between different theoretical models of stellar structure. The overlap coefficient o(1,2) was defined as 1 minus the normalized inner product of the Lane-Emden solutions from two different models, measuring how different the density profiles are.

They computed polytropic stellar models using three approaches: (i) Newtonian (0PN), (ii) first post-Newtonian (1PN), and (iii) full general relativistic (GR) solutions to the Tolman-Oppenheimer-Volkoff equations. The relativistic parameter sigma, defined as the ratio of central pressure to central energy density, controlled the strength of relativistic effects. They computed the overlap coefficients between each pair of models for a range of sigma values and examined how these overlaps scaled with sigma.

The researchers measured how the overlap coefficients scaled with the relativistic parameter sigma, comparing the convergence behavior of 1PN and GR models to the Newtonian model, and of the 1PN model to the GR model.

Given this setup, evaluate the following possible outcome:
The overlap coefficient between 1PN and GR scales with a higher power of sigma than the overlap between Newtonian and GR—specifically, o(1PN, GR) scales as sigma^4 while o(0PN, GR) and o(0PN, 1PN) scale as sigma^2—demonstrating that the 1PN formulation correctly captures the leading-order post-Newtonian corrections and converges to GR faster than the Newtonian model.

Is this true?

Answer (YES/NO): YES